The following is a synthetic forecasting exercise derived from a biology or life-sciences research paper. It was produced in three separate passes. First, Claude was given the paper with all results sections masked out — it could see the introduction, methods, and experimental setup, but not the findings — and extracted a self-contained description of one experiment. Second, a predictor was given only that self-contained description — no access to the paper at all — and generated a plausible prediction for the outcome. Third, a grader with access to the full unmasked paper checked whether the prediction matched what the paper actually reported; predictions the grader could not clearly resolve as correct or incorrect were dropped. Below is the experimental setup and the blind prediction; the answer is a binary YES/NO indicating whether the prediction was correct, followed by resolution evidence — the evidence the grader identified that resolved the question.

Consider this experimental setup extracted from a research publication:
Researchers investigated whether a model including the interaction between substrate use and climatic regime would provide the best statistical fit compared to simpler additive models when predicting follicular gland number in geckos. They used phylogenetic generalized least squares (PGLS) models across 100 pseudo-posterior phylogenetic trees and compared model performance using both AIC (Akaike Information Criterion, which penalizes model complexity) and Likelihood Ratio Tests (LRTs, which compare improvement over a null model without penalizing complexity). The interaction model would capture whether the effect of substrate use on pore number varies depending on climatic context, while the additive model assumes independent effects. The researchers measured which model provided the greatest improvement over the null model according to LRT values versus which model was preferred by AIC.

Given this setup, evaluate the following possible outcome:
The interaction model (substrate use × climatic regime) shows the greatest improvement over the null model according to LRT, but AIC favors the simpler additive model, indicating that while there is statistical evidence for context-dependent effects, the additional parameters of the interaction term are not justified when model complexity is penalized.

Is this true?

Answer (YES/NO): YES